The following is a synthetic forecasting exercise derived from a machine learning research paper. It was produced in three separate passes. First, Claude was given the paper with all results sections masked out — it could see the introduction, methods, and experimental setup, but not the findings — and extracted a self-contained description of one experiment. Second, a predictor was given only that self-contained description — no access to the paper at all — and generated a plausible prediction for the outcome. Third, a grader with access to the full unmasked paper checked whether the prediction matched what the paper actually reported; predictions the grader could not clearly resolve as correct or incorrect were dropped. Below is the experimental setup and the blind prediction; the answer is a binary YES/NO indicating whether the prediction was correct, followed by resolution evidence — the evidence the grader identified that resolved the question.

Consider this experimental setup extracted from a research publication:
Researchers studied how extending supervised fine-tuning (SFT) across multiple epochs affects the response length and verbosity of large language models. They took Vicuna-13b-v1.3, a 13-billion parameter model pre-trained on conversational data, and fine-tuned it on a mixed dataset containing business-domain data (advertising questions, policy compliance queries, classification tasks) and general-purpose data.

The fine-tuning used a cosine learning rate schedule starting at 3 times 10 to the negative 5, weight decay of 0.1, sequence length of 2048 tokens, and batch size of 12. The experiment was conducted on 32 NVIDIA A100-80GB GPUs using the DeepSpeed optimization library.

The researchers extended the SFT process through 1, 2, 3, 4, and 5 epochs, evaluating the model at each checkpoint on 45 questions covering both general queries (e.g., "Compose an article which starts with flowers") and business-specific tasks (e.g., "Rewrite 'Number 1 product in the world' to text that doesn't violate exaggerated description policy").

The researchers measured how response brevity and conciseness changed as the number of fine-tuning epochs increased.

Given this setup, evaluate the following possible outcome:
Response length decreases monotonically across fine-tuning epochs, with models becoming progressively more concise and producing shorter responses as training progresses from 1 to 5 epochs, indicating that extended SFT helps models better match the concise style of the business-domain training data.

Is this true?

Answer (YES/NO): NO